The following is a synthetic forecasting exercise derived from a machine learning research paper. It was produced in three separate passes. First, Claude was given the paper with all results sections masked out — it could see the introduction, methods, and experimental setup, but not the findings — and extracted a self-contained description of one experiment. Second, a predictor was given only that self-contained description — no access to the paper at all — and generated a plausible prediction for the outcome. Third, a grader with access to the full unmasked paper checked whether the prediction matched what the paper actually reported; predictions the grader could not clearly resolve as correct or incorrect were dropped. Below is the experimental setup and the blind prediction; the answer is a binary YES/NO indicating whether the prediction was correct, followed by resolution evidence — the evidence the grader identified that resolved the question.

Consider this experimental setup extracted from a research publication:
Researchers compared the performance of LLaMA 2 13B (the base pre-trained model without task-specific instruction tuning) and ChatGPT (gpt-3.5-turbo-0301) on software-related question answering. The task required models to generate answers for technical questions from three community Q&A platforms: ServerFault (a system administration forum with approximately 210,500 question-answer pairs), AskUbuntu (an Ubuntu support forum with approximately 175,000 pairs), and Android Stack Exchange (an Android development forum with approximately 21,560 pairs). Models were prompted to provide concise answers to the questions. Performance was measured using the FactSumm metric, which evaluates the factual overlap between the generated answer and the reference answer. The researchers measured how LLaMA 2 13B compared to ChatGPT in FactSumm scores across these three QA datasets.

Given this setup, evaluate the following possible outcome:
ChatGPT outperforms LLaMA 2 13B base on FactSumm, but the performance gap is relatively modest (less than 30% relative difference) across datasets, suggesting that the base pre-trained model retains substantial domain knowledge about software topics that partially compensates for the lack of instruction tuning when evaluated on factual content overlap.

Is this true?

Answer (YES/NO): NO